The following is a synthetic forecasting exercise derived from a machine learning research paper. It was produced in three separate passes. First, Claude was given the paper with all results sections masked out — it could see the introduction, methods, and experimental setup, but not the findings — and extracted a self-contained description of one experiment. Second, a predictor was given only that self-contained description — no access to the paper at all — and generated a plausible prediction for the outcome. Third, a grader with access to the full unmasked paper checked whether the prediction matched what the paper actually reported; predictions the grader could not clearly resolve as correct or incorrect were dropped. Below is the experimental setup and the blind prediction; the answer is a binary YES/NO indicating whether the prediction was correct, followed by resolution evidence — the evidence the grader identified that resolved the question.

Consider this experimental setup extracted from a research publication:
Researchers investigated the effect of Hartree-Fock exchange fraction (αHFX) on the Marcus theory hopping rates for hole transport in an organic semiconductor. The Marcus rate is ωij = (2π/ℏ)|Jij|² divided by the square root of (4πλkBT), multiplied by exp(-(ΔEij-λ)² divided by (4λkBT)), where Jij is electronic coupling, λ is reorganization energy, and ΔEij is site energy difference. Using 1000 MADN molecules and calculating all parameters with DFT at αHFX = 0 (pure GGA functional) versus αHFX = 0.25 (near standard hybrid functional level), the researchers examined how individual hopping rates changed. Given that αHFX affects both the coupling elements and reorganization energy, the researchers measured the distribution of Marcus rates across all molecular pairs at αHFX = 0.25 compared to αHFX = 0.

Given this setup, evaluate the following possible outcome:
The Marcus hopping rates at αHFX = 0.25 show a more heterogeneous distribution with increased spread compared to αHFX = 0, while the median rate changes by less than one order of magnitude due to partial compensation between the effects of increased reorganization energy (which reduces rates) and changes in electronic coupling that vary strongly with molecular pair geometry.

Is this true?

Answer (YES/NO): NO